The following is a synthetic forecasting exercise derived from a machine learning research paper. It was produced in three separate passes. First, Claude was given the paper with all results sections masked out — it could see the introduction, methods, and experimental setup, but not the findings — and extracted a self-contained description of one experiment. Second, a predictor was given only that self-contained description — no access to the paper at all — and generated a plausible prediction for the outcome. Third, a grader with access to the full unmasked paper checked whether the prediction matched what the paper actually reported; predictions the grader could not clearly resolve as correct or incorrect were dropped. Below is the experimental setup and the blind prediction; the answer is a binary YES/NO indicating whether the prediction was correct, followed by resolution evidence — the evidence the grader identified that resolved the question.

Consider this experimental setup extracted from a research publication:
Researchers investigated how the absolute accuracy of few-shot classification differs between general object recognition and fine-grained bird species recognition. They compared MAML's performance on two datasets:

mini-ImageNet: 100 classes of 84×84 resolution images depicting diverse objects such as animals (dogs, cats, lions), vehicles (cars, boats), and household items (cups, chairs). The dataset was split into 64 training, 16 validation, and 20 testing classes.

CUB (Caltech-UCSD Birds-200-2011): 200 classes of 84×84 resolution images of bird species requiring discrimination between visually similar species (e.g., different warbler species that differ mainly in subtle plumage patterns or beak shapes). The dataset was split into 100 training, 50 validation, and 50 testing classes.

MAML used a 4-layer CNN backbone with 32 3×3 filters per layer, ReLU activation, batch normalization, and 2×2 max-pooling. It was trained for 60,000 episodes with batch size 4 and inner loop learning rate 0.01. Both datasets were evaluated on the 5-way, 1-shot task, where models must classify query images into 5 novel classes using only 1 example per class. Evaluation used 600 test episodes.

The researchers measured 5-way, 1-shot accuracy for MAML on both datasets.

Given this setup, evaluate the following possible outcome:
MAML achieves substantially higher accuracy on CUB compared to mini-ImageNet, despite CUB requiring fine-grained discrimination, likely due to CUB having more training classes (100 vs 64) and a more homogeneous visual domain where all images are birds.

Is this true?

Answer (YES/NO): YES